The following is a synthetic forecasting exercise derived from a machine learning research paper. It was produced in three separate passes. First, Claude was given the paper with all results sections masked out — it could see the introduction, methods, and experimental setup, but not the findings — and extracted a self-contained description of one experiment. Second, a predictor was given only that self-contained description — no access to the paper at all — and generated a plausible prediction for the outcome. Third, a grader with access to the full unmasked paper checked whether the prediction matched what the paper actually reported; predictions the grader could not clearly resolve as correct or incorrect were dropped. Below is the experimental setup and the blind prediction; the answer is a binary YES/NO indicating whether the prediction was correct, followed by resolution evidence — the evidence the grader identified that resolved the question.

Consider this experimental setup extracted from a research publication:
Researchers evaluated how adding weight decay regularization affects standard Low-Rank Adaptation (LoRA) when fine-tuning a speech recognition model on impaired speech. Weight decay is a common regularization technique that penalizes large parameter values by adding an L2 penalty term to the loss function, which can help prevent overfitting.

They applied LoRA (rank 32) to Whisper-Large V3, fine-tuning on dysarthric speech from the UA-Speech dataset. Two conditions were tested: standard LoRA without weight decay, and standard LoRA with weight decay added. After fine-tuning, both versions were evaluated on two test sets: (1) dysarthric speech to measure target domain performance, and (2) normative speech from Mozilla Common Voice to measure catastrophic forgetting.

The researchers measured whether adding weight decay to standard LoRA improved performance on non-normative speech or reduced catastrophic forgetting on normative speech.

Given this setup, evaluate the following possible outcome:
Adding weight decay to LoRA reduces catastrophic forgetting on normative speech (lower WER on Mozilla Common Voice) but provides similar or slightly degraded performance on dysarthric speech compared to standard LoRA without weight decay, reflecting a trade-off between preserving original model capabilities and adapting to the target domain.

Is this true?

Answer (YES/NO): NO